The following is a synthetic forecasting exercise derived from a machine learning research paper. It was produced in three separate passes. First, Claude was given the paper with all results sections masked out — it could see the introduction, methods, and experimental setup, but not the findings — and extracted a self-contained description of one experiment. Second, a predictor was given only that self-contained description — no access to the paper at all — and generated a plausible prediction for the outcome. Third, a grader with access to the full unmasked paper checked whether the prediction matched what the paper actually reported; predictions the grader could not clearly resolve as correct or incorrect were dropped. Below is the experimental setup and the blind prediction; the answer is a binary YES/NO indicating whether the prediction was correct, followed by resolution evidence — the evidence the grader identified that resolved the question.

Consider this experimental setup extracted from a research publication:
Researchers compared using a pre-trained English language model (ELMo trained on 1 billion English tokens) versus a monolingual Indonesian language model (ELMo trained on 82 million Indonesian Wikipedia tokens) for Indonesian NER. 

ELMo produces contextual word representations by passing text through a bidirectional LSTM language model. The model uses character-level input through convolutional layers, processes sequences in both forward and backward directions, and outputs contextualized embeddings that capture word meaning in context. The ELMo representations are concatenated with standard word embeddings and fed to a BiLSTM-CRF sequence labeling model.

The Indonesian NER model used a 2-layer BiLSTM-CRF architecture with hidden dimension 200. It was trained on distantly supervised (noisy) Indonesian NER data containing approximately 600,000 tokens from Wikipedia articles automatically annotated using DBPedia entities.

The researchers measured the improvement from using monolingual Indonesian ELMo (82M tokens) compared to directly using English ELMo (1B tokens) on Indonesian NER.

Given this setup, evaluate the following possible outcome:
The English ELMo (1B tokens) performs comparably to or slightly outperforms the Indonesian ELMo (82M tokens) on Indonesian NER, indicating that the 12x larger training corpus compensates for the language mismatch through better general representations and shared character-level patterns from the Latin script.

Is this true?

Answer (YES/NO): YES